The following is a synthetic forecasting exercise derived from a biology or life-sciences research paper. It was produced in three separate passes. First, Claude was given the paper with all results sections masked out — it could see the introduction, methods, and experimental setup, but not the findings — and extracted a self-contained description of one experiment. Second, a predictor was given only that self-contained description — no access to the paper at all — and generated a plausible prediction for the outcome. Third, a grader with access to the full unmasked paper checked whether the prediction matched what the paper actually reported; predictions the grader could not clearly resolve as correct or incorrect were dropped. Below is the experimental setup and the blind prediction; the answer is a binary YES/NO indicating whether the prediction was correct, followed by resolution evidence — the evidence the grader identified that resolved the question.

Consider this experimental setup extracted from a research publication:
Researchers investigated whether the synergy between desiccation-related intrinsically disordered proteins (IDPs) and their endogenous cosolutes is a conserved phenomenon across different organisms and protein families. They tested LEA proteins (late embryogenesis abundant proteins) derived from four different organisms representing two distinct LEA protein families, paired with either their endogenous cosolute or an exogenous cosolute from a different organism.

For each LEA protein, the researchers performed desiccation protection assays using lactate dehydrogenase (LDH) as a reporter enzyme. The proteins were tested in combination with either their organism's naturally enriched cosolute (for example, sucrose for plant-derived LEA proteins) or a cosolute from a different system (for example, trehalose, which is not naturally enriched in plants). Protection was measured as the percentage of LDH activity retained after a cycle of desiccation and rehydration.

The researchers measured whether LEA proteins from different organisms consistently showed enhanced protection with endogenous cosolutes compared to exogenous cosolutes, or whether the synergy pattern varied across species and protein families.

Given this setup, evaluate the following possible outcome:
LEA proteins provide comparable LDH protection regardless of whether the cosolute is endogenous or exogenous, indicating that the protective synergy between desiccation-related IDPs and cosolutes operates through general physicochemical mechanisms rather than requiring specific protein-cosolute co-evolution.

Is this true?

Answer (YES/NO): NO